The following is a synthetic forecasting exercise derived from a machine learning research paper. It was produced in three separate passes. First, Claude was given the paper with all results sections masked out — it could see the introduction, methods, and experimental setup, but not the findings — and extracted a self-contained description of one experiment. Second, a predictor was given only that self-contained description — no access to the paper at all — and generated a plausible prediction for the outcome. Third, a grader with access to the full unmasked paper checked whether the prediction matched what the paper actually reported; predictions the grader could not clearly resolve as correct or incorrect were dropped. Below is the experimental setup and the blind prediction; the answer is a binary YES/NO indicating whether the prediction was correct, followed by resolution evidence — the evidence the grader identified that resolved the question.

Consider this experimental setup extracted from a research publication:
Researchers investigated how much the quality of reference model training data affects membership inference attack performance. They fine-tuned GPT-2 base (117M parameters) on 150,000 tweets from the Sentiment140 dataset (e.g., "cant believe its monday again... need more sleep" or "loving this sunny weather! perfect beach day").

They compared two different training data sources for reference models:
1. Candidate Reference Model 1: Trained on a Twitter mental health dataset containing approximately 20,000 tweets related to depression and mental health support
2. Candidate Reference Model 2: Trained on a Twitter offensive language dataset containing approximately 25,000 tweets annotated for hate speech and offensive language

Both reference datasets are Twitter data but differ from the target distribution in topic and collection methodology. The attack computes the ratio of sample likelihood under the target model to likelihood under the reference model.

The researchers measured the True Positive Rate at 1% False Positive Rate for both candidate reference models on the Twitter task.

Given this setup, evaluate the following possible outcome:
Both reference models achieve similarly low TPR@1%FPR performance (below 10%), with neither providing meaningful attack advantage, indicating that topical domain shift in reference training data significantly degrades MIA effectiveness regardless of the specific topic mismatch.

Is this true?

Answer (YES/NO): YES